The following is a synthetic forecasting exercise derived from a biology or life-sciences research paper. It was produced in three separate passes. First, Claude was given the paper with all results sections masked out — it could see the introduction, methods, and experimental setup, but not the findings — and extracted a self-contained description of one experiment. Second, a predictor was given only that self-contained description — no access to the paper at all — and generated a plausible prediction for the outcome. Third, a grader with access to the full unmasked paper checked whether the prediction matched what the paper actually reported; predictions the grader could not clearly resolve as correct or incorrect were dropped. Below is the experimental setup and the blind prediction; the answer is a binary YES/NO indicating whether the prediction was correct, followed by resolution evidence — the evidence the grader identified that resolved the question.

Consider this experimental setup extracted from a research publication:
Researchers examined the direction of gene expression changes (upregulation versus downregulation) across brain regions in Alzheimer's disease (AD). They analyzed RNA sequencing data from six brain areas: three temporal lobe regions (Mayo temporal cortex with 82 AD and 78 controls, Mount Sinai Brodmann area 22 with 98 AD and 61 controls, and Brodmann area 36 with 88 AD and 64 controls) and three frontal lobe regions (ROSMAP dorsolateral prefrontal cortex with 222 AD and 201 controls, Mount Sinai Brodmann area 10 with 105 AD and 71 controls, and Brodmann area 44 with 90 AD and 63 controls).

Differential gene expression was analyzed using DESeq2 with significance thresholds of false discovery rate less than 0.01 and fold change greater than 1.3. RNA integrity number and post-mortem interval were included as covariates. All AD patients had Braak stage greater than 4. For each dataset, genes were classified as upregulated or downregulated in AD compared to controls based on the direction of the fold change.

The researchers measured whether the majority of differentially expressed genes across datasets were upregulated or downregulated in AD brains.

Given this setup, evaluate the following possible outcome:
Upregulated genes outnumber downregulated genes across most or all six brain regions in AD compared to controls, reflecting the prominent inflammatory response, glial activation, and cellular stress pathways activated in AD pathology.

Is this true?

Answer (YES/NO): YES